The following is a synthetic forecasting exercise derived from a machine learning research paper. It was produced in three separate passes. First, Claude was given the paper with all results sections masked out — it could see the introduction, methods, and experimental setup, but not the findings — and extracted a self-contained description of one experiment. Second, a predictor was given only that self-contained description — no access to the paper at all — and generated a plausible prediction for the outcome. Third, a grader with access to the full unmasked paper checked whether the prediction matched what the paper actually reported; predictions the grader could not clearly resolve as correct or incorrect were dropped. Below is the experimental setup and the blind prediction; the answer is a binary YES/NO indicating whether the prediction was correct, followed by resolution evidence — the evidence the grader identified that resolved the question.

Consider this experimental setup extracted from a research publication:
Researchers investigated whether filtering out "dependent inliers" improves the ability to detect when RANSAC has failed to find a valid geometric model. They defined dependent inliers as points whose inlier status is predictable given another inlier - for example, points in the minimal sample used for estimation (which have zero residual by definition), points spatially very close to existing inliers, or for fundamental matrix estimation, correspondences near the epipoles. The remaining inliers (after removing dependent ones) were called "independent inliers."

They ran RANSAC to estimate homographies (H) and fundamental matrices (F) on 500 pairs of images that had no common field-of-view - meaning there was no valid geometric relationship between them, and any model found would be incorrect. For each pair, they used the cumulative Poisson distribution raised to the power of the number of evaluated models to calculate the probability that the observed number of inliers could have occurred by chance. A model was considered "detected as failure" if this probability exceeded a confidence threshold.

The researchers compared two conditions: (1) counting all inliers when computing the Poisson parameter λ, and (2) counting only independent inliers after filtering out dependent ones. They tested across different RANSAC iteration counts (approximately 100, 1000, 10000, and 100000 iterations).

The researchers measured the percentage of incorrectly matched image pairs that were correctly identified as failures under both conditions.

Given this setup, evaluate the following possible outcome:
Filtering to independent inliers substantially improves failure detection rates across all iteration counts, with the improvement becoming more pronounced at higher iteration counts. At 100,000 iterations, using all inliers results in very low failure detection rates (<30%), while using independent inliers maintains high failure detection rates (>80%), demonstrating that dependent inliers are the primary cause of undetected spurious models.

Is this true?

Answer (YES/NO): NO